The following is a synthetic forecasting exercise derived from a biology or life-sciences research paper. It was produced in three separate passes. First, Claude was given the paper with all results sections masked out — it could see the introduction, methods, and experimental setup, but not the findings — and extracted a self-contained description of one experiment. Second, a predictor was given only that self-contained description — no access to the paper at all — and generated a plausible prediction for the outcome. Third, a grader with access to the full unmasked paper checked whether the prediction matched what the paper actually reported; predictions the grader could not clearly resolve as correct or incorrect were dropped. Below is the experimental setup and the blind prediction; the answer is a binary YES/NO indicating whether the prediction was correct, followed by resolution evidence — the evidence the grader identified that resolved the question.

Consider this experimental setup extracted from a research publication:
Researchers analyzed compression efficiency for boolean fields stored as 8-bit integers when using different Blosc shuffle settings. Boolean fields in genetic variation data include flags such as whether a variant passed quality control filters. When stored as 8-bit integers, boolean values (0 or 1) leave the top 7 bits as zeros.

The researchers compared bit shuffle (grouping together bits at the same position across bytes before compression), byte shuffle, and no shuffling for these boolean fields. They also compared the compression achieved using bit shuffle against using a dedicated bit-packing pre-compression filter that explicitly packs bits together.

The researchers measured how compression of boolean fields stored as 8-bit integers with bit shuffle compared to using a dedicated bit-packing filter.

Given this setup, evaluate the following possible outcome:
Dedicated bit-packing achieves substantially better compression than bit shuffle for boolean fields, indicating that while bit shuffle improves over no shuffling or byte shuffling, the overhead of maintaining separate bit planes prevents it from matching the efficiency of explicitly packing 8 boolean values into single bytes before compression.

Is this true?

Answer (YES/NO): NO